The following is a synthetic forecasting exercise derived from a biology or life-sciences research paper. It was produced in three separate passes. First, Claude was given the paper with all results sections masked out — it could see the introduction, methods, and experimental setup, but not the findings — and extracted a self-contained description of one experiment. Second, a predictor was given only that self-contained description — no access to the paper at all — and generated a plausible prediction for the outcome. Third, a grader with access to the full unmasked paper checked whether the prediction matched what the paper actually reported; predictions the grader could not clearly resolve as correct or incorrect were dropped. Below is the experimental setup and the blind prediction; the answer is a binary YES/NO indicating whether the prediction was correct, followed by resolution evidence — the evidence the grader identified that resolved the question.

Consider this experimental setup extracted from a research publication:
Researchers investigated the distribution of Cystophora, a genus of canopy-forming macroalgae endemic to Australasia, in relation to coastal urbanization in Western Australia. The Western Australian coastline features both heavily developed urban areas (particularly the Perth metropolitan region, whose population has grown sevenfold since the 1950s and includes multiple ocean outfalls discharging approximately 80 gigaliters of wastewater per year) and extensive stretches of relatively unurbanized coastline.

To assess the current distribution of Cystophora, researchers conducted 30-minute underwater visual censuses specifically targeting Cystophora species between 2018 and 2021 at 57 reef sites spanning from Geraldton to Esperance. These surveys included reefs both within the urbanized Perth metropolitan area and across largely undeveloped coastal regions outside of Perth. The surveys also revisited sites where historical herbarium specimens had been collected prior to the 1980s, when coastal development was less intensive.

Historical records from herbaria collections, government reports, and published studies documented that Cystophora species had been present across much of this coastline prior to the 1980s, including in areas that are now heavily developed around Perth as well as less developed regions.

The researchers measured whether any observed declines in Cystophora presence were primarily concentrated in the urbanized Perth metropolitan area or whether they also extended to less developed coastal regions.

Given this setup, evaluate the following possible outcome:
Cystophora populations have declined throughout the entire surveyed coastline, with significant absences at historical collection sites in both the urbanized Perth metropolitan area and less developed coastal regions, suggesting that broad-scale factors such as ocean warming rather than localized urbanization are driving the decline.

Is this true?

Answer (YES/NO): NO